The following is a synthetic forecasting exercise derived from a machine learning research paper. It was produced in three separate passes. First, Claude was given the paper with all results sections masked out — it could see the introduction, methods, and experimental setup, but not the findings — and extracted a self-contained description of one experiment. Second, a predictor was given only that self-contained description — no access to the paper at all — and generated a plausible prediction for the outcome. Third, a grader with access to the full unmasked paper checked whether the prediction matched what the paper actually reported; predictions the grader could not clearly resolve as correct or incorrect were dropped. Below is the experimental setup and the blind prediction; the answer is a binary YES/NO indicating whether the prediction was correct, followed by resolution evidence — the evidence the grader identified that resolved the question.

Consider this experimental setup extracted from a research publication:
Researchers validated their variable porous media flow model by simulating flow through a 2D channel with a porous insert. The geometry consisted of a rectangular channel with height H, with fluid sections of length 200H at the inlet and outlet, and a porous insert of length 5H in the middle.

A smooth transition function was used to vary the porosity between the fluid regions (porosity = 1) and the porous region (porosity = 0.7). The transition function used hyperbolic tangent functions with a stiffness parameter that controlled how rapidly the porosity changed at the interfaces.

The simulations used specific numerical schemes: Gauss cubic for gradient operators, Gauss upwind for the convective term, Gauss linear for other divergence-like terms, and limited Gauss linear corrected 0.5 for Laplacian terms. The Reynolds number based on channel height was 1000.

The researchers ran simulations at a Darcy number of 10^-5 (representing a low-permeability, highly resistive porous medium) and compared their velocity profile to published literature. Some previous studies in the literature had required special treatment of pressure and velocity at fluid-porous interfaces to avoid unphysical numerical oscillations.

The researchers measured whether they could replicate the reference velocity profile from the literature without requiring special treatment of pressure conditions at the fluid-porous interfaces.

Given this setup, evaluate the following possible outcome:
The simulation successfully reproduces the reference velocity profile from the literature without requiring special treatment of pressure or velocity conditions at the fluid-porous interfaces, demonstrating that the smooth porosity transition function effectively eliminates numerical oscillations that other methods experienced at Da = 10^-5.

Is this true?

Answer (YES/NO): YES